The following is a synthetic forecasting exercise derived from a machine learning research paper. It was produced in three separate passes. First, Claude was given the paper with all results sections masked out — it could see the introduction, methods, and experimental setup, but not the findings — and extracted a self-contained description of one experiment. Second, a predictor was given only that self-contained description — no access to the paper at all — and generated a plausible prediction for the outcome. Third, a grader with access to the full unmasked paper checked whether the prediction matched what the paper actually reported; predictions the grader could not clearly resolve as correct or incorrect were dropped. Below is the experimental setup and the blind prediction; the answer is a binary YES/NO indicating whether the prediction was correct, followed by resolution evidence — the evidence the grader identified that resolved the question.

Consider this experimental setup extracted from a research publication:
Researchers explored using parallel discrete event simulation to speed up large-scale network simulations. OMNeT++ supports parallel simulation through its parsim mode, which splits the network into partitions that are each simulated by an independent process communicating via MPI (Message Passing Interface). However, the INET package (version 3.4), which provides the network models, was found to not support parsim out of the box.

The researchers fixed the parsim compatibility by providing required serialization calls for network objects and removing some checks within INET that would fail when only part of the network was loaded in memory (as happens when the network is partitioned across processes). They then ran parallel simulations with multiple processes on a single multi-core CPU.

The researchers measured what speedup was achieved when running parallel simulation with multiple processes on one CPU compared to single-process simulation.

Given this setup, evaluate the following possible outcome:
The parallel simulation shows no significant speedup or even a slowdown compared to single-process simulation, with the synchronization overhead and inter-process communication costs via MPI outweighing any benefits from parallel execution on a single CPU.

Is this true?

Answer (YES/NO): NO